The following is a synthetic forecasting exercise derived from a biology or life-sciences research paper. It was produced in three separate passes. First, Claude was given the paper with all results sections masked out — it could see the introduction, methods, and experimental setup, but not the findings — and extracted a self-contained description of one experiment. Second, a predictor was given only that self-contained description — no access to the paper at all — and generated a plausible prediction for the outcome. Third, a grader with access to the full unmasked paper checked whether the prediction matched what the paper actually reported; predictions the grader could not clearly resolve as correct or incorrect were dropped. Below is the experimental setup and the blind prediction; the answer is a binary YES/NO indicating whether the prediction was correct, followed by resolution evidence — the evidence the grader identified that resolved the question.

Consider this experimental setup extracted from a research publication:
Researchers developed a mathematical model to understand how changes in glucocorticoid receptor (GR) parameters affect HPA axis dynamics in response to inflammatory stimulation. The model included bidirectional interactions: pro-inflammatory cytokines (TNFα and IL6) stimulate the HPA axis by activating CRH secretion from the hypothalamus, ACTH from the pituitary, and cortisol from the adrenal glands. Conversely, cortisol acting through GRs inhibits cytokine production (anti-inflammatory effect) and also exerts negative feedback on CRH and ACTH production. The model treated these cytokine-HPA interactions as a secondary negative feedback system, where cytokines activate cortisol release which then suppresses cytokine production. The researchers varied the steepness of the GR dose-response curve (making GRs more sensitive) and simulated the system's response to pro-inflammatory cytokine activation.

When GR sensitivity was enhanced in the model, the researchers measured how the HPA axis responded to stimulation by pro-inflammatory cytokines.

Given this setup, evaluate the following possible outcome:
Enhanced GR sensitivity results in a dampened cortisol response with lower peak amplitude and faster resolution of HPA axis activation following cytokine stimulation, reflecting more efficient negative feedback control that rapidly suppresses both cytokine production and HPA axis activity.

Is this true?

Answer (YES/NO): NO